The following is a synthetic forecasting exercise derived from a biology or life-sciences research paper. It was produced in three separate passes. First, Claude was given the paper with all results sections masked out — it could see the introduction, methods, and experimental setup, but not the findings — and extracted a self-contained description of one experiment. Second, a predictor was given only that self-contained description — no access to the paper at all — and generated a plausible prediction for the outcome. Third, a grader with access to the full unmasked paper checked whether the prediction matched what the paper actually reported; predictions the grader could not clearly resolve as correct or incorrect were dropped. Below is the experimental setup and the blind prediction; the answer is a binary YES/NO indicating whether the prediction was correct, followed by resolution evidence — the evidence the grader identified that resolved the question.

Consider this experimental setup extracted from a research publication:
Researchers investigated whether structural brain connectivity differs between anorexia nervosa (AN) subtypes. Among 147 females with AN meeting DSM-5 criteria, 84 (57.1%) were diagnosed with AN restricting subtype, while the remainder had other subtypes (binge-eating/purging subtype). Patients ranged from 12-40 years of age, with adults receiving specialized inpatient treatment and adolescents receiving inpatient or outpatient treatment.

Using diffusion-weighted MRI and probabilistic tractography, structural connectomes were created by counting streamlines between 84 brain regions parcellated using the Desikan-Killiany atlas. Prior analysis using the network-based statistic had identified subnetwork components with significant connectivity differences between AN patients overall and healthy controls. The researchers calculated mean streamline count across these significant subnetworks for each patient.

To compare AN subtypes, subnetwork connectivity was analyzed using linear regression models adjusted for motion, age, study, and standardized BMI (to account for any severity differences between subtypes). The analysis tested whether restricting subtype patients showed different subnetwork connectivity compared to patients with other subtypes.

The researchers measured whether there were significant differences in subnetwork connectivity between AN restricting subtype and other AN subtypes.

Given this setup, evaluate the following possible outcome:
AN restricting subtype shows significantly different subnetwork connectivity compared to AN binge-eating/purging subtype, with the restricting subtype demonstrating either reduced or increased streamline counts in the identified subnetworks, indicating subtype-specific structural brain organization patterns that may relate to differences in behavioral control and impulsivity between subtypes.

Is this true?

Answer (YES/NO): NO